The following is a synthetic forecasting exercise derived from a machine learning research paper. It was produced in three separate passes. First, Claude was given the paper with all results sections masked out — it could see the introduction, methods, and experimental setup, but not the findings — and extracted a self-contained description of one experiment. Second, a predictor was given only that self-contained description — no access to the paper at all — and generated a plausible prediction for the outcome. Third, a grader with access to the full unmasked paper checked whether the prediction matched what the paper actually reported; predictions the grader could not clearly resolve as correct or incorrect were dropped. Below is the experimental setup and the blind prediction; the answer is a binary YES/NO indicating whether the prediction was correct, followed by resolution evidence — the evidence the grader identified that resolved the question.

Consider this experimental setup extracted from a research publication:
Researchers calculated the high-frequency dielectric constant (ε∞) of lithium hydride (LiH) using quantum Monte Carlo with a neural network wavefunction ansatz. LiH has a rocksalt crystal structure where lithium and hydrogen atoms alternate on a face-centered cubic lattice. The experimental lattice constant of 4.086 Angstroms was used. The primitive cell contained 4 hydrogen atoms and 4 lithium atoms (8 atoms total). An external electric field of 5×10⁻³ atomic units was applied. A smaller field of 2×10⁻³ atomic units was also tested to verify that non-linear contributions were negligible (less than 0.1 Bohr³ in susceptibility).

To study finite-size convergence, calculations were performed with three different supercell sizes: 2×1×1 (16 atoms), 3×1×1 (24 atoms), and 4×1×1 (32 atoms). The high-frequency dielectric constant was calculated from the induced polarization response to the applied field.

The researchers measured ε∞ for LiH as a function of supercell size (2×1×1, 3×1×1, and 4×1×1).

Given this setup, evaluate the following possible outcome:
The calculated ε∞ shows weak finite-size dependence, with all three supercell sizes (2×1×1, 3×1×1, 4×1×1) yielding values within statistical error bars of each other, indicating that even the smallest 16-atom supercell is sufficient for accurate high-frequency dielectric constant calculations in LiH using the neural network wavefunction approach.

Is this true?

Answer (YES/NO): NO